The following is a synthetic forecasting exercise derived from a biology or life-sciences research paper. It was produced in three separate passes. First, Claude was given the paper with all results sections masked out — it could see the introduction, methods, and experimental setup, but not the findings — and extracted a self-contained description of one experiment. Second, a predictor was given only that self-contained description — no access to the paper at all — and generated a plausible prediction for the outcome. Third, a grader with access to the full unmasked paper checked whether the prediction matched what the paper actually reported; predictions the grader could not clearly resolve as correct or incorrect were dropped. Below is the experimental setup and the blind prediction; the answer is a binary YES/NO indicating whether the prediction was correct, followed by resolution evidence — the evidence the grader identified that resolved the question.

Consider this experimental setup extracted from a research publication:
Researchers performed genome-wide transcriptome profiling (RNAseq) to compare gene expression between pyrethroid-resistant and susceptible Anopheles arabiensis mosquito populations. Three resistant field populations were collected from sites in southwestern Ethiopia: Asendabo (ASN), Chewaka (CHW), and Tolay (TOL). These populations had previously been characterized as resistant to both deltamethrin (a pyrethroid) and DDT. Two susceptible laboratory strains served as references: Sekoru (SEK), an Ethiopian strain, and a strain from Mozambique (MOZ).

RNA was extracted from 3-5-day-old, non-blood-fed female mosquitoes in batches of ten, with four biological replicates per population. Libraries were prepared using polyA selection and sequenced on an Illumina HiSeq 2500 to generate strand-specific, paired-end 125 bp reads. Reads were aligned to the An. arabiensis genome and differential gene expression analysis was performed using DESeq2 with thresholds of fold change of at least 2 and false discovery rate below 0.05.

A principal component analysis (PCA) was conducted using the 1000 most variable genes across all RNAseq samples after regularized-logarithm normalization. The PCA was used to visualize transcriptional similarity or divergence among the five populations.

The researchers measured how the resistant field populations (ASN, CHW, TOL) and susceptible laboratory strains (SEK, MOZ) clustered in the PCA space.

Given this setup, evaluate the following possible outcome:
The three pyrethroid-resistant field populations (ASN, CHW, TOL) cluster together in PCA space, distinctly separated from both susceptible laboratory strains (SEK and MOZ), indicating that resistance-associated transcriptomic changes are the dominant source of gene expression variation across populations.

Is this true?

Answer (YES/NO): NO